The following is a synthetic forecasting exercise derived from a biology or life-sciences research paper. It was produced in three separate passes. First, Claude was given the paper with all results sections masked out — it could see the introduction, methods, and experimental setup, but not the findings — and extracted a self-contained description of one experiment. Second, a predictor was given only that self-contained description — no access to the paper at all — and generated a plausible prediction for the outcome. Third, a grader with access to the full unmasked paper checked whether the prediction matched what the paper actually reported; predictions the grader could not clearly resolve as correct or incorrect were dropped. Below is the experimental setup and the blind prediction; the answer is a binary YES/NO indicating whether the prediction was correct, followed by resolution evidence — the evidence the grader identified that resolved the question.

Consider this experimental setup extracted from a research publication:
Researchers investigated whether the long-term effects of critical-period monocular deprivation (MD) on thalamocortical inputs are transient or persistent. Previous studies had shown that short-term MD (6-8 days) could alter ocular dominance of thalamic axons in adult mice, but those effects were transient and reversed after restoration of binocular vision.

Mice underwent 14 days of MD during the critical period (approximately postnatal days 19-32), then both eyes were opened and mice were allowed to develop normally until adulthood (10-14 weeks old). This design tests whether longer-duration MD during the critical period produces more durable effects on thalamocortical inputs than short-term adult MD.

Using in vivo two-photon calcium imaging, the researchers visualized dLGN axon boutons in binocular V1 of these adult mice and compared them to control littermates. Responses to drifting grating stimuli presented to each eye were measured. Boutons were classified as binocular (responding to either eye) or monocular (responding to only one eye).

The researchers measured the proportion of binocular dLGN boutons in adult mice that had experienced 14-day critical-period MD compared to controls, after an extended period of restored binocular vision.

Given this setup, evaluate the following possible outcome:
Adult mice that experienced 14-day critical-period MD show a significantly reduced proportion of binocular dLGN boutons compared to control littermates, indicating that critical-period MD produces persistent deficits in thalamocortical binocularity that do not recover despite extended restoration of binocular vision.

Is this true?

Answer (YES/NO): YES